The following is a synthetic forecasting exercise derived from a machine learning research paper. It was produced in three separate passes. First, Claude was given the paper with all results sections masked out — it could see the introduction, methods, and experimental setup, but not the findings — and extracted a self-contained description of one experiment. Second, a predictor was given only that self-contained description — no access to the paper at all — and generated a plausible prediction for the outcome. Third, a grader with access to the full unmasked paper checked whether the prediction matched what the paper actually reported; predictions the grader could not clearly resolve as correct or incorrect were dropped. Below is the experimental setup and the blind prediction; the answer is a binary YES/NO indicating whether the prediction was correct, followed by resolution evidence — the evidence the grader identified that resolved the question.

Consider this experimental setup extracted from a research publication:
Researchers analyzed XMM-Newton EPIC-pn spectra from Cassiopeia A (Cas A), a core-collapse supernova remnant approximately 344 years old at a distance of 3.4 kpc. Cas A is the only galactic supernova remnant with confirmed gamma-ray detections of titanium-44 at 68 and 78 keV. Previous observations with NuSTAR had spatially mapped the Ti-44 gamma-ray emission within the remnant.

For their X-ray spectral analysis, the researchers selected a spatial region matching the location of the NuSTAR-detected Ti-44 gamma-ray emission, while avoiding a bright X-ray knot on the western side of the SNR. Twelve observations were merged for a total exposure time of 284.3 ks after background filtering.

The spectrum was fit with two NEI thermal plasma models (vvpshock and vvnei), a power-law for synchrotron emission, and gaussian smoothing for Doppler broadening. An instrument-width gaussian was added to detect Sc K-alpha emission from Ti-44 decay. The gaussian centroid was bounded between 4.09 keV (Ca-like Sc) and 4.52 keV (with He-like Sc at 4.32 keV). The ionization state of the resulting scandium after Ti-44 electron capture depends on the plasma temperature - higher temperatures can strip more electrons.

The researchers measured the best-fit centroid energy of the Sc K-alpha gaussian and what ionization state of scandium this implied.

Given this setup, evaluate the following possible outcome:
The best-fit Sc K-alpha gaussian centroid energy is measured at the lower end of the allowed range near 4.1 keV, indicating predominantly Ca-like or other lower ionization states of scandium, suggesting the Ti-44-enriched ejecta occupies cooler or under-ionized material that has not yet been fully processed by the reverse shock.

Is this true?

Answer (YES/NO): NO